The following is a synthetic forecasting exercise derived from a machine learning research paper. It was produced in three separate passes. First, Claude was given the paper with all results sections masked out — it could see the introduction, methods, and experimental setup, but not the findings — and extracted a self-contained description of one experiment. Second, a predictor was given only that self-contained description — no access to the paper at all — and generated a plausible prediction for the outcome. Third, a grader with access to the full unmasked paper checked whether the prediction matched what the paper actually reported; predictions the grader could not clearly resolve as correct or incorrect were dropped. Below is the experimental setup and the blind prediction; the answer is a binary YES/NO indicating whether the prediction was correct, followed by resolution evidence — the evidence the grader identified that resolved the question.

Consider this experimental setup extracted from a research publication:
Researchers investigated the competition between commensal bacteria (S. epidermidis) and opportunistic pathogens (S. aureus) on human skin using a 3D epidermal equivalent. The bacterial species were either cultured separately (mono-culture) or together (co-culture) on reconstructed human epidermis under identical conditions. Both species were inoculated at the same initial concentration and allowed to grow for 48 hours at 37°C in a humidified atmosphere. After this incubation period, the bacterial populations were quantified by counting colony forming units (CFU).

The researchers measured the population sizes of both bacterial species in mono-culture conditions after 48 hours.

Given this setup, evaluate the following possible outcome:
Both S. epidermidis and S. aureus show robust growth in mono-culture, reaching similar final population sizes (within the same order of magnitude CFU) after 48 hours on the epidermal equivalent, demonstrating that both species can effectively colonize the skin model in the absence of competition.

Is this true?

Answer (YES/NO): NO